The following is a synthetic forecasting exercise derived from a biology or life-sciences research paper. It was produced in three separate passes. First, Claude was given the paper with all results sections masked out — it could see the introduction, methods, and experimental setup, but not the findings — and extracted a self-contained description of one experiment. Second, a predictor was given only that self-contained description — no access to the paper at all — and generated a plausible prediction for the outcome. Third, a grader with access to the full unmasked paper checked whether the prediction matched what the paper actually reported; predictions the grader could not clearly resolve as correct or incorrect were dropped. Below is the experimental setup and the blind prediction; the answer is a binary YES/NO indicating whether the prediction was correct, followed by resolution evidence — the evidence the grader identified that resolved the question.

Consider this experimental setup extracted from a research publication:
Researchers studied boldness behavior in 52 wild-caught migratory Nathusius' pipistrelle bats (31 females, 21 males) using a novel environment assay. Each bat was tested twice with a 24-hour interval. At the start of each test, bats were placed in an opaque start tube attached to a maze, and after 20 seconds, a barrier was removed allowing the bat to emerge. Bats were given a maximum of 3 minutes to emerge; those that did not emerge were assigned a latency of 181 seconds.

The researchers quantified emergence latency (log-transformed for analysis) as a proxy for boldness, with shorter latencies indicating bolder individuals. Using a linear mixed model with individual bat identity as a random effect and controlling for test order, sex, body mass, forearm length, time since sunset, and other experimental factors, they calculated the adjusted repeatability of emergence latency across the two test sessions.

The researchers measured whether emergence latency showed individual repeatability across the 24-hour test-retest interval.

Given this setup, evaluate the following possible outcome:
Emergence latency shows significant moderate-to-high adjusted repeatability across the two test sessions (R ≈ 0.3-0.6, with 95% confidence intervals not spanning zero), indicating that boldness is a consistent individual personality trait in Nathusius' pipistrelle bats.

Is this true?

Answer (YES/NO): NO